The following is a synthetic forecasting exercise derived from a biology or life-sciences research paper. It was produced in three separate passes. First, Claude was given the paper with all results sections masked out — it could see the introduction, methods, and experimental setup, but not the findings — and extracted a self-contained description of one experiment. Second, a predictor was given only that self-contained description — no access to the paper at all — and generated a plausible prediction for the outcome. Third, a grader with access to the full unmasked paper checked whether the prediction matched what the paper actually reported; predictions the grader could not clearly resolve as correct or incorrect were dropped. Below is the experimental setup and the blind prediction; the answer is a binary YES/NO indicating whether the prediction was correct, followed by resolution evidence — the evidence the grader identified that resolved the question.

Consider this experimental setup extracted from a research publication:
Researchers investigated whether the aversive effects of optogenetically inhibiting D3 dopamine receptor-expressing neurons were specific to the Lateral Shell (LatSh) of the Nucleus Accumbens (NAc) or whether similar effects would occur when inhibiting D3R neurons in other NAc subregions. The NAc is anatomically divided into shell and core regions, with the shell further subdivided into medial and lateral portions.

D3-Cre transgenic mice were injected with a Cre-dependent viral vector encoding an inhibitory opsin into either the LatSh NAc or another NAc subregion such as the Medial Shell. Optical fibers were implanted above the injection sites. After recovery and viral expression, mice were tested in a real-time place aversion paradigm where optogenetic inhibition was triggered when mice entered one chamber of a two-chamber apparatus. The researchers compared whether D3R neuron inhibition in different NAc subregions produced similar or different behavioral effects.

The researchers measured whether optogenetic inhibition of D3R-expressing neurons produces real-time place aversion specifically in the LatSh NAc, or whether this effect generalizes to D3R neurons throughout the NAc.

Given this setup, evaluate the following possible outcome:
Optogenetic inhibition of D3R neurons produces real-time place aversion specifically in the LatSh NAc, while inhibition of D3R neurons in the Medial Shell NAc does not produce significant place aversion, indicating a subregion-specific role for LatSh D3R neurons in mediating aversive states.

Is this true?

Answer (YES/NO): YES